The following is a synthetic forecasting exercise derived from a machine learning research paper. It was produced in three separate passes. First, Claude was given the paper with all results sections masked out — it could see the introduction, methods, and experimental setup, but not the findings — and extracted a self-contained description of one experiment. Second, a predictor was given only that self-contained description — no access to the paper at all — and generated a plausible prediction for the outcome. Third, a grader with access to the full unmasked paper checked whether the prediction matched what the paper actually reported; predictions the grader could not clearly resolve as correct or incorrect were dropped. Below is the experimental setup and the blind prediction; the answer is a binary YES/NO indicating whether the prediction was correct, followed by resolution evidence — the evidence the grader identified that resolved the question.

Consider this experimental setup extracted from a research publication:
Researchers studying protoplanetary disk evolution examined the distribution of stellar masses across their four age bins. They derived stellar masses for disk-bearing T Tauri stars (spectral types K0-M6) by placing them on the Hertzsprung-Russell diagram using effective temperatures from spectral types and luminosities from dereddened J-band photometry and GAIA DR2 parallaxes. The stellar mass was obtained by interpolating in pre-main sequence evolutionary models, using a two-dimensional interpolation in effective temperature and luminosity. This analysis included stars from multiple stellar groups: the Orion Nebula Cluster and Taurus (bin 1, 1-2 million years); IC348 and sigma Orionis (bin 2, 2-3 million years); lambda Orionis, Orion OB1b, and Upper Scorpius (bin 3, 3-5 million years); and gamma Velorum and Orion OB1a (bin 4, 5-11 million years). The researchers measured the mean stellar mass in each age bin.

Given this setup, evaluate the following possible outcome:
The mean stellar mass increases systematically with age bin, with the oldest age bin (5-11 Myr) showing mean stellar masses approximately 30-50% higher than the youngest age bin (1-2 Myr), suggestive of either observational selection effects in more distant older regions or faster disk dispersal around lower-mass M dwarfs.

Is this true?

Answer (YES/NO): NO